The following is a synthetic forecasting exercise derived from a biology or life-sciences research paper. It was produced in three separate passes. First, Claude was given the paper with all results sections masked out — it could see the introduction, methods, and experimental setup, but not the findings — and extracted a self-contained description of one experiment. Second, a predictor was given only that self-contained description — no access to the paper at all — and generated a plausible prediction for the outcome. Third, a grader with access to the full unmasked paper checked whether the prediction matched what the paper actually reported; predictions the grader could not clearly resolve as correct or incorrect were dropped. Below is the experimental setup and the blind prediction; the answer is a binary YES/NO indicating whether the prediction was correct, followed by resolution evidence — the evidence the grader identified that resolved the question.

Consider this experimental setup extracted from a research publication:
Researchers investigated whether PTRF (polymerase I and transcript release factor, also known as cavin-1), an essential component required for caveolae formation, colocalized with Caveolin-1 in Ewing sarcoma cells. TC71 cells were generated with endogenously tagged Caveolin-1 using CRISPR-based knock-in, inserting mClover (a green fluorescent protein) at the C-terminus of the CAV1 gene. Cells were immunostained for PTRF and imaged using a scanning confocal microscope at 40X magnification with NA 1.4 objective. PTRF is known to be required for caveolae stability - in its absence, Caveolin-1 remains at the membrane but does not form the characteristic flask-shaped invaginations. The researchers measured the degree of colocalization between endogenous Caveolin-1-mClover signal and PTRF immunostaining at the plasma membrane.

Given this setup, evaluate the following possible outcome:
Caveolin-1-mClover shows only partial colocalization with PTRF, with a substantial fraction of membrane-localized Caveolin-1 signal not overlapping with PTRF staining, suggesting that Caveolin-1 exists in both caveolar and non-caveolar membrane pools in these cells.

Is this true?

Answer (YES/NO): NO